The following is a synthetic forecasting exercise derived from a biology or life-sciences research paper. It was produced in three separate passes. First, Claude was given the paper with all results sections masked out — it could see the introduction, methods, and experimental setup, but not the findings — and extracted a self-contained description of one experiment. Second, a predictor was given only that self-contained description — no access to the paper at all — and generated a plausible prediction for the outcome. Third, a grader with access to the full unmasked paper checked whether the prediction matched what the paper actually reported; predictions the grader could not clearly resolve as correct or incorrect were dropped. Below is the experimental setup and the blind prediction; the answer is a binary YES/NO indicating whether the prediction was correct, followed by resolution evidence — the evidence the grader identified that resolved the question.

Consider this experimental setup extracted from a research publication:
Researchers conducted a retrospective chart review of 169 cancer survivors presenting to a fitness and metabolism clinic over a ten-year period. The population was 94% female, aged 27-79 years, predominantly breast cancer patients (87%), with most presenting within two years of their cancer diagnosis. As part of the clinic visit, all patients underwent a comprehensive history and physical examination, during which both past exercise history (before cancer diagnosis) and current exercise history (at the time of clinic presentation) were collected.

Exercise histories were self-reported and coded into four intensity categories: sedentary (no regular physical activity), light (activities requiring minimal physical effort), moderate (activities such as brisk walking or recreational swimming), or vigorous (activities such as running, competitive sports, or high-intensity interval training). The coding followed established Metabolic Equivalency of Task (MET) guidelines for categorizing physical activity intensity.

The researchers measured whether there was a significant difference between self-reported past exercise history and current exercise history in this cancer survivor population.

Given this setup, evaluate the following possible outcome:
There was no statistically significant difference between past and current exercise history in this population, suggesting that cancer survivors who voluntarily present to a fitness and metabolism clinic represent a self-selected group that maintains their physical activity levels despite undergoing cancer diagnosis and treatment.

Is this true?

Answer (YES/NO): NO